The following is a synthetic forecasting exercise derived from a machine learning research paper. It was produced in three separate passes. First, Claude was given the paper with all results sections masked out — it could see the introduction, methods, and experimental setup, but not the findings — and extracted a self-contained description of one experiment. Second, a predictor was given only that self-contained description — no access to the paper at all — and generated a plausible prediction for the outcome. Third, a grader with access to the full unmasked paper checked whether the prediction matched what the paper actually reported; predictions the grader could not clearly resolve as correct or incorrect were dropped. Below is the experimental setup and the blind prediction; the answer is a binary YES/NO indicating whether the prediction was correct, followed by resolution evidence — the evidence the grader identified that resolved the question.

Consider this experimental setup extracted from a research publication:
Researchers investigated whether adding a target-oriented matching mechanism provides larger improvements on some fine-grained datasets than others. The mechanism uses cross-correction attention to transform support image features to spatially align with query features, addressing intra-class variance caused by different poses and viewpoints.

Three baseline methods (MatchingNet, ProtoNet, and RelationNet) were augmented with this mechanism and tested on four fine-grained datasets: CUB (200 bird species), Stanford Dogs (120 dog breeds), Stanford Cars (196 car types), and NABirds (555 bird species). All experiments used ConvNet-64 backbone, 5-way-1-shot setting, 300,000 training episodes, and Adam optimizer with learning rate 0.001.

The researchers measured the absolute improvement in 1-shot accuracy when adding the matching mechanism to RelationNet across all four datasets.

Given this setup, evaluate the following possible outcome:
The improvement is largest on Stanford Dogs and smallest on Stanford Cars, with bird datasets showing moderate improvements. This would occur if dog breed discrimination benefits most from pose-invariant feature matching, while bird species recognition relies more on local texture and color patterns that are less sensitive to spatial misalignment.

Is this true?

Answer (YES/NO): NO